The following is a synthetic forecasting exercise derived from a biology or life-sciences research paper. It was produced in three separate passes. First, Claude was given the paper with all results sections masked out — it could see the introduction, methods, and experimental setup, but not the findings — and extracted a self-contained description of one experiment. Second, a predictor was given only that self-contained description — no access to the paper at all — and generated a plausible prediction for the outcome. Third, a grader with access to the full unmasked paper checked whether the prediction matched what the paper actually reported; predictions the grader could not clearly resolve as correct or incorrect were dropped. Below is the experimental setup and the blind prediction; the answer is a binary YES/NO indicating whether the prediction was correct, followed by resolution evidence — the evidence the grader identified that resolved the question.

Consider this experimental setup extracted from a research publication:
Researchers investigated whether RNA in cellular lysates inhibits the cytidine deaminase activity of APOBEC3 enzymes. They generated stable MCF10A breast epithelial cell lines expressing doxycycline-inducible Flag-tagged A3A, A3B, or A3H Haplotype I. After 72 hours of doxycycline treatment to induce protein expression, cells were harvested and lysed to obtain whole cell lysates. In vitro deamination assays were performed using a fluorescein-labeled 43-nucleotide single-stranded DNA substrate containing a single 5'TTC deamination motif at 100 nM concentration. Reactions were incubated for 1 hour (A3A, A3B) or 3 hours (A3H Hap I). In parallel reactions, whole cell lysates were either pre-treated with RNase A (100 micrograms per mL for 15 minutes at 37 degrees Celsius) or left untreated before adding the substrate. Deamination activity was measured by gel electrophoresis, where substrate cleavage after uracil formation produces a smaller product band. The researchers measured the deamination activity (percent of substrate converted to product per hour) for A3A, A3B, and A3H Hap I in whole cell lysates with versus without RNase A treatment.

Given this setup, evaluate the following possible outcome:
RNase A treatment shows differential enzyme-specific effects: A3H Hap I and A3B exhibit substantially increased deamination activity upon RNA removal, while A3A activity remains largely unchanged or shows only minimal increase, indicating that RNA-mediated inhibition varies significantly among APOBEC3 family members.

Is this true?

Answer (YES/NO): YES